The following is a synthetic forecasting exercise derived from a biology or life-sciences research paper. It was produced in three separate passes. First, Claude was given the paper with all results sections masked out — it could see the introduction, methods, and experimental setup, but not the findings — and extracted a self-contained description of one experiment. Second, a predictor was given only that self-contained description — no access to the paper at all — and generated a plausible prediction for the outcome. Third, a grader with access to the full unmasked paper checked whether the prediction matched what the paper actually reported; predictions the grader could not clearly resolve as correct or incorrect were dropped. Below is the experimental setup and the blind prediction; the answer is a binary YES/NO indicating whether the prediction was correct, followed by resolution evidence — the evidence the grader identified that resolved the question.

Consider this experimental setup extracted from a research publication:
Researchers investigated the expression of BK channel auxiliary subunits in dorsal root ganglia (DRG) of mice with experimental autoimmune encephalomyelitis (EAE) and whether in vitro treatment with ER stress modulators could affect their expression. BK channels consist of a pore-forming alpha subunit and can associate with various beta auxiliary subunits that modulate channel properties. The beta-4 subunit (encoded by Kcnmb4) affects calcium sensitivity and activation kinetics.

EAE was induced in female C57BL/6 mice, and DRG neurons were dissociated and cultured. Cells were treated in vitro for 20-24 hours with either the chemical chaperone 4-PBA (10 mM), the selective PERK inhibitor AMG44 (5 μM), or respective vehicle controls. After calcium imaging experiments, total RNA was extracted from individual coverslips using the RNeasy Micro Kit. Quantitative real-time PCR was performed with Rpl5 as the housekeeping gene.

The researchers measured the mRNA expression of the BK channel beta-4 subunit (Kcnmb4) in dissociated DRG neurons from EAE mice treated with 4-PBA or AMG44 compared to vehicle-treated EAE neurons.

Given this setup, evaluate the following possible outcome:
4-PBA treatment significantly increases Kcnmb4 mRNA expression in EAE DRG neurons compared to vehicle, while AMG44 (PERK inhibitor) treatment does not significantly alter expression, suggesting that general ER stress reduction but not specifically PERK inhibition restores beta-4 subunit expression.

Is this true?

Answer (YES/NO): NO